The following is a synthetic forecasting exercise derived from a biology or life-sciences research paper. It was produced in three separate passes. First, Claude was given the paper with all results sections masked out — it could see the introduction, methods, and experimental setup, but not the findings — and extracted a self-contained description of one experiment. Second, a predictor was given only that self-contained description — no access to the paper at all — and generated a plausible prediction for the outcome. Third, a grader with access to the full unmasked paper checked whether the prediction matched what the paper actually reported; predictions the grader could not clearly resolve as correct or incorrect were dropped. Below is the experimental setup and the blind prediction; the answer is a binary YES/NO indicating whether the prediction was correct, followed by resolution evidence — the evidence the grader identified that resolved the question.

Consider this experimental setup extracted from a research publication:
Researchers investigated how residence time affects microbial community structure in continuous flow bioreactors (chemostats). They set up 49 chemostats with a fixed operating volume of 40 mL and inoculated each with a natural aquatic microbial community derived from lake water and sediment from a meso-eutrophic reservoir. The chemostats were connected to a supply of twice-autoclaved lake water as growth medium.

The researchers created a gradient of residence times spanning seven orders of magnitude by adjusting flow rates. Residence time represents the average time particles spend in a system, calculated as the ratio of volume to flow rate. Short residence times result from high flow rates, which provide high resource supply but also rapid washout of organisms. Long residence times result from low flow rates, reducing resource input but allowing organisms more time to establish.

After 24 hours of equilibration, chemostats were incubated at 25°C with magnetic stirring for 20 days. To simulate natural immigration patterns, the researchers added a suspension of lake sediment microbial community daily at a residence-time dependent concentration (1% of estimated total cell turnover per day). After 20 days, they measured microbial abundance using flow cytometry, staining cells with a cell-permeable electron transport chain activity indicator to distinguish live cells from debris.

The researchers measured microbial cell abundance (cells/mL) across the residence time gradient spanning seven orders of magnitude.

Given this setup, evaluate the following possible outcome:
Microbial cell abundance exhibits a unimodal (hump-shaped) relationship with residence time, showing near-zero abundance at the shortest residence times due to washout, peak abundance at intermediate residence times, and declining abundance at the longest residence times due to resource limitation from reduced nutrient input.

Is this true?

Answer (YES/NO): NO